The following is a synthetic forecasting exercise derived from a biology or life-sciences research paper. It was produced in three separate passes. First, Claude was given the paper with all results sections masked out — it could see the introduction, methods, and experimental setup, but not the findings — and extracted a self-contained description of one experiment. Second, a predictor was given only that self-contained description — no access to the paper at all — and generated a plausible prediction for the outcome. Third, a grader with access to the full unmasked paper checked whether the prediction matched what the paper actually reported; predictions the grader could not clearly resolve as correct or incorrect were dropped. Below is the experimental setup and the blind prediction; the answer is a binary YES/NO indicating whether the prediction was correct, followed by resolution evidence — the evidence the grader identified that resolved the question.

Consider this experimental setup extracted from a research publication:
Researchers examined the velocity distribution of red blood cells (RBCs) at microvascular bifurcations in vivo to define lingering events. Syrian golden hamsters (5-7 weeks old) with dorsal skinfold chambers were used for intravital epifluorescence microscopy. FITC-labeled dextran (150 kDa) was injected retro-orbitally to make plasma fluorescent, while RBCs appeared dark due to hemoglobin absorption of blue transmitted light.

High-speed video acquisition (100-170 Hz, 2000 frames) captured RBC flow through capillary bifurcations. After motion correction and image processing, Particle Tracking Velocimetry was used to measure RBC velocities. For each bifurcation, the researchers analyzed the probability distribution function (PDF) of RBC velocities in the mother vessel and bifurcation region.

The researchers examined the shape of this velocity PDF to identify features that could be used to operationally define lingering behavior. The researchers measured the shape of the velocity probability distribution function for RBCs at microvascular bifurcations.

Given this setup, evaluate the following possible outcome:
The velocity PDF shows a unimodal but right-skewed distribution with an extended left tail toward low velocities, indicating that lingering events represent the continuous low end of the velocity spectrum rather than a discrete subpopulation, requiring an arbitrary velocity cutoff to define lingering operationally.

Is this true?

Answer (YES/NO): NO